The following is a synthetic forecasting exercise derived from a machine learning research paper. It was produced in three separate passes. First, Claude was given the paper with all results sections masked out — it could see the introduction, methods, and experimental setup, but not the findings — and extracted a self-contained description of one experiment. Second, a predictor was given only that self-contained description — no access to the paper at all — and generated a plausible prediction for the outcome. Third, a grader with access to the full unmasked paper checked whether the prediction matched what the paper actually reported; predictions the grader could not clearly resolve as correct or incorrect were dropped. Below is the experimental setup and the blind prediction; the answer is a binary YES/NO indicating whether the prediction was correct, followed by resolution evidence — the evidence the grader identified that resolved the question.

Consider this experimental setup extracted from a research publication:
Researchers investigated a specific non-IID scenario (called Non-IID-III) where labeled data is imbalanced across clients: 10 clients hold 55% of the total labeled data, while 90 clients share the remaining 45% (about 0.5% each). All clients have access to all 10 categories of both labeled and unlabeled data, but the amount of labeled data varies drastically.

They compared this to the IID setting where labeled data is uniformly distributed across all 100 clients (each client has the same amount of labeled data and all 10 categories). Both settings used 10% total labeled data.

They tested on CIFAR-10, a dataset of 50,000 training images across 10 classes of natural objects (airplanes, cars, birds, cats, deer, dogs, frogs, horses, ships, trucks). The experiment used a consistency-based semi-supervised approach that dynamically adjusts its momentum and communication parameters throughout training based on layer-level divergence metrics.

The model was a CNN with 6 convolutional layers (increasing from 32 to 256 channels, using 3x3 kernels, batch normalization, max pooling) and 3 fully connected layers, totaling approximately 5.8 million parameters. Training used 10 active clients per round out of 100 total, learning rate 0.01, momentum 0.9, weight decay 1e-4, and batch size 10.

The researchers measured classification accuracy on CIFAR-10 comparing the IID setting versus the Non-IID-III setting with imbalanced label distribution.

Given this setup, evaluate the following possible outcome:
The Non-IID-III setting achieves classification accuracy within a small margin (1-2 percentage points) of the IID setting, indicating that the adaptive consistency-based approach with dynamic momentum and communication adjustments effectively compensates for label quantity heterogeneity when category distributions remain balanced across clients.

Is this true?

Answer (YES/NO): NO